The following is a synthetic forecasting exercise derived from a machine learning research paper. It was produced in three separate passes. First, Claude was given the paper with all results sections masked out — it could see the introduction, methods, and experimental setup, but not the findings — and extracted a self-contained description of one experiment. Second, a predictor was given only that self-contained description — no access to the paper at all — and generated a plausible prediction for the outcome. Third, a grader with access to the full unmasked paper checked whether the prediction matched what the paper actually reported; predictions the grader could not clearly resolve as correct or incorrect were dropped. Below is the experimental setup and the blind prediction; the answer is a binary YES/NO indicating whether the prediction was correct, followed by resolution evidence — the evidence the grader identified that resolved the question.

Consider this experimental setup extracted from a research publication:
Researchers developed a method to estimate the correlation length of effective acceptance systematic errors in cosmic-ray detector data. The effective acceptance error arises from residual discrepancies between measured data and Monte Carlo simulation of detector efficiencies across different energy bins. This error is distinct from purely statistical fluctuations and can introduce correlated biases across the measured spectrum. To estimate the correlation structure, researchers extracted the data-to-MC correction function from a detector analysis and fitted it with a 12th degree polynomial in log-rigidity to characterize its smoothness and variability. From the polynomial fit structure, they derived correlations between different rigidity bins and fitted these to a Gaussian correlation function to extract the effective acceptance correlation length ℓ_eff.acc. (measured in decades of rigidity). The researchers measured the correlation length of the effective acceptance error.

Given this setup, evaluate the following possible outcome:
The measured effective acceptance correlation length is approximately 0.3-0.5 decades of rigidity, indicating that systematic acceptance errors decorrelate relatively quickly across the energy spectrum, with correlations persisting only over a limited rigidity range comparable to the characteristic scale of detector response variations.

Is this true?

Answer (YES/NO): NO